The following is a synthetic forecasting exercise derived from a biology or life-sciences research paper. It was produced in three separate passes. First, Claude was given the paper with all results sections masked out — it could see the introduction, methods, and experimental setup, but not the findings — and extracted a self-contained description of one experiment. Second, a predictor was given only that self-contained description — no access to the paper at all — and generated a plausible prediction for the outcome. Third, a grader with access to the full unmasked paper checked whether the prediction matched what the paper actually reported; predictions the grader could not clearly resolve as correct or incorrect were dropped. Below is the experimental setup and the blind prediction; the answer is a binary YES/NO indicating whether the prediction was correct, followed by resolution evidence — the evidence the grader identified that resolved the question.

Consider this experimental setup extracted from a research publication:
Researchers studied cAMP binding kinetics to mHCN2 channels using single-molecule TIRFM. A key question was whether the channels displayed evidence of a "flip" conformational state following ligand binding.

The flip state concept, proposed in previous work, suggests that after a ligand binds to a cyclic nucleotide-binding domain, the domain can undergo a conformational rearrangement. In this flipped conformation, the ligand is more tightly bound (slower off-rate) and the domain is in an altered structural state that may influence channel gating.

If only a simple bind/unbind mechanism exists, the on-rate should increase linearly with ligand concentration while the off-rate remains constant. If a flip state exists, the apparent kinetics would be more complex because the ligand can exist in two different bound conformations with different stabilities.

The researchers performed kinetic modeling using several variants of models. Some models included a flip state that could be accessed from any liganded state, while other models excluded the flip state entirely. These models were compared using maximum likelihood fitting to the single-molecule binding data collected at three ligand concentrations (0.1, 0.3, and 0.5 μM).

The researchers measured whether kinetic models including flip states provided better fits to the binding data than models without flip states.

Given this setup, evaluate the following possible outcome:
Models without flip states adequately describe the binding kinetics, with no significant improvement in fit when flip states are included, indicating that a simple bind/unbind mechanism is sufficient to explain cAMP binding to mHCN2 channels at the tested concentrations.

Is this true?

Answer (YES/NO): NO